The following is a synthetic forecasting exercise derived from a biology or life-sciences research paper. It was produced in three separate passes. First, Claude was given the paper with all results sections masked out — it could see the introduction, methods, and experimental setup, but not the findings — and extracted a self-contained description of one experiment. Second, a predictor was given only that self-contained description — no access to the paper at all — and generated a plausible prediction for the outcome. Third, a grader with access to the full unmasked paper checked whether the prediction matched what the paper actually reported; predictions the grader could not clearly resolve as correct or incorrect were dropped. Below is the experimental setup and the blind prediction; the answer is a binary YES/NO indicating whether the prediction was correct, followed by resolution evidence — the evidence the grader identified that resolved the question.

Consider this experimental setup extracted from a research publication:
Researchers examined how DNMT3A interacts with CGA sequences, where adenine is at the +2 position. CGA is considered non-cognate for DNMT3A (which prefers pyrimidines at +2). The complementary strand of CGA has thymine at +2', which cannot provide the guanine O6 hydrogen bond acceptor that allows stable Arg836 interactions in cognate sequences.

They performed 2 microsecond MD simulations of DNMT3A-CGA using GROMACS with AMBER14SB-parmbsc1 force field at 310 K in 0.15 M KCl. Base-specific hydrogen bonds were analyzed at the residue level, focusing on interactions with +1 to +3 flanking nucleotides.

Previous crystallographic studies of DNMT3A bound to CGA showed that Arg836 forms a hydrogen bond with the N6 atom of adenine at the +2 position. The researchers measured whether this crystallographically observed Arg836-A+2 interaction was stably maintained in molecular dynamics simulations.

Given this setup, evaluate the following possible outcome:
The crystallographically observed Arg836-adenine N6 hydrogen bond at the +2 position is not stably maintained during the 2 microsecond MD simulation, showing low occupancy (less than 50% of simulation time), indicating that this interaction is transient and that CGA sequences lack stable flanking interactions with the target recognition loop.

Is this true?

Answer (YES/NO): NO